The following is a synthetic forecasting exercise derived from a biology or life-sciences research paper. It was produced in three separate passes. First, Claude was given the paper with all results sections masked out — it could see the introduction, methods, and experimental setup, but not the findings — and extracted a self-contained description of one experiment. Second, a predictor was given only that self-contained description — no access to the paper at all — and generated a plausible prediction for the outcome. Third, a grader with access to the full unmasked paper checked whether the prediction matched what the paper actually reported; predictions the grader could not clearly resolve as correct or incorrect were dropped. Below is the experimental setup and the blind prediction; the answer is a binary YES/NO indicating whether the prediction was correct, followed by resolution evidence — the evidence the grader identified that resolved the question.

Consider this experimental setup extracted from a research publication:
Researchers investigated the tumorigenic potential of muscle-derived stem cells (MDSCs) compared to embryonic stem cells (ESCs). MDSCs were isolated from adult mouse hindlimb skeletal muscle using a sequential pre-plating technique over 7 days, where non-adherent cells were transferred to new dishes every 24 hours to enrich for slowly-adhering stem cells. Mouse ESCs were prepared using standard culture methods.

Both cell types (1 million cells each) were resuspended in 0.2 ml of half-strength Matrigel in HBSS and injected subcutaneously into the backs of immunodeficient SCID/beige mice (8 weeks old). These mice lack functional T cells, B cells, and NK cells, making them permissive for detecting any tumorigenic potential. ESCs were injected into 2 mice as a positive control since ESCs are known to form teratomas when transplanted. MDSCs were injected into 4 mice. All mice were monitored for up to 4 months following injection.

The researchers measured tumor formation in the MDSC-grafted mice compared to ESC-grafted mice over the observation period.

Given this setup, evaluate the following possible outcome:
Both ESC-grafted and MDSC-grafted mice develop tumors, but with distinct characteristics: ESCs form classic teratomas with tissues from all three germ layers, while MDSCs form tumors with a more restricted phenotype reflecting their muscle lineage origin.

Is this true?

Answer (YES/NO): NO